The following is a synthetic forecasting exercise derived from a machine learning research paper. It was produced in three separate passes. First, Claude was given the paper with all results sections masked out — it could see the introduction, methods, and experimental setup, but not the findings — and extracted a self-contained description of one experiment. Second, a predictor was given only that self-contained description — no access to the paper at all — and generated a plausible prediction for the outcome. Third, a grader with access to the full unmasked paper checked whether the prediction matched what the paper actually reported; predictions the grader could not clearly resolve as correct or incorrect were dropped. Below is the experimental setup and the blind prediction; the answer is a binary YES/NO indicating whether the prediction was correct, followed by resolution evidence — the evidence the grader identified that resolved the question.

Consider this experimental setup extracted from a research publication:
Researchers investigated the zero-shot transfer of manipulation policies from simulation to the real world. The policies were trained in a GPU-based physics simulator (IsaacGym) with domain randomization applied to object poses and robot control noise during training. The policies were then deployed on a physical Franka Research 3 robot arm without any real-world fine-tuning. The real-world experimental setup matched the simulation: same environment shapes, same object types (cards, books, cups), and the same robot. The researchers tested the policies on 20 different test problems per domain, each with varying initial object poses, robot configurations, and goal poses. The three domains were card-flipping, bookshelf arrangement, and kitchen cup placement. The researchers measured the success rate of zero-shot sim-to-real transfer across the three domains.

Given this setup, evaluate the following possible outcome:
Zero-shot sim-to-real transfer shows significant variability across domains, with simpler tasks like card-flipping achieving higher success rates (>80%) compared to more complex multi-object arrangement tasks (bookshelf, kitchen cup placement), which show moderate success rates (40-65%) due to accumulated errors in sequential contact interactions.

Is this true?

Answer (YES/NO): NO